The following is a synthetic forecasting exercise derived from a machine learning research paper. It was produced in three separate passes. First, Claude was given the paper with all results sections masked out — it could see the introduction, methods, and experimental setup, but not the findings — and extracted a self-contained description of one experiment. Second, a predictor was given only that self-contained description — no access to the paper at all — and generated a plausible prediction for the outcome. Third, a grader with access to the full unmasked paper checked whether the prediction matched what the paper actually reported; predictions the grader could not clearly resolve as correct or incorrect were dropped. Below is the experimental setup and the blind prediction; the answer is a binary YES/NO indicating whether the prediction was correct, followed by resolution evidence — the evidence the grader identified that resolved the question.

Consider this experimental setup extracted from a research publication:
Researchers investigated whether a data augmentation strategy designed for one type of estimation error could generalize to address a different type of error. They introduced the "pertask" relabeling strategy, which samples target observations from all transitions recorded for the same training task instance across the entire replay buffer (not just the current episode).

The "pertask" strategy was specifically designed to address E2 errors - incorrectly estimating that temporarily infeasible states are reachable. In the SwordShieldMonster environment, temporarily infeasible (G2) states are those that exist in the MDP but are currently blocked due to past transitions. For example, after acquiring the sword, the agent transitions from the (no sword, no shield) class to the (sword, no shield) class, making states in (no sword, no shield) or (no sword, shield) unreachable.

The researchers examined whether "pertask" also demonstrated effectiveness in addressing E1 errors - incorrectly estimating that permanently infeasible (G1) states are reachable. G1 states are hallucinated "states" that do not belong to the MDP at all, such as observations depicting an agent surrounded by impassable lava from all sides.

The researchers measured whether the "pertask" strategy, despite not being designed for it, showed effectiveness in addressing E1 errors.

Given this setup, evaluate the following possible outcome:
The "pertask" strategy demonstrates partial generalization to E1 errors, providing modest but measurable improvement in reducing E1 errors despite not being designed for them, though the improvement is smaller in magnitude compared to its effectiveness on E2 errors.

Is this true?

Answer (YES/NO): NO